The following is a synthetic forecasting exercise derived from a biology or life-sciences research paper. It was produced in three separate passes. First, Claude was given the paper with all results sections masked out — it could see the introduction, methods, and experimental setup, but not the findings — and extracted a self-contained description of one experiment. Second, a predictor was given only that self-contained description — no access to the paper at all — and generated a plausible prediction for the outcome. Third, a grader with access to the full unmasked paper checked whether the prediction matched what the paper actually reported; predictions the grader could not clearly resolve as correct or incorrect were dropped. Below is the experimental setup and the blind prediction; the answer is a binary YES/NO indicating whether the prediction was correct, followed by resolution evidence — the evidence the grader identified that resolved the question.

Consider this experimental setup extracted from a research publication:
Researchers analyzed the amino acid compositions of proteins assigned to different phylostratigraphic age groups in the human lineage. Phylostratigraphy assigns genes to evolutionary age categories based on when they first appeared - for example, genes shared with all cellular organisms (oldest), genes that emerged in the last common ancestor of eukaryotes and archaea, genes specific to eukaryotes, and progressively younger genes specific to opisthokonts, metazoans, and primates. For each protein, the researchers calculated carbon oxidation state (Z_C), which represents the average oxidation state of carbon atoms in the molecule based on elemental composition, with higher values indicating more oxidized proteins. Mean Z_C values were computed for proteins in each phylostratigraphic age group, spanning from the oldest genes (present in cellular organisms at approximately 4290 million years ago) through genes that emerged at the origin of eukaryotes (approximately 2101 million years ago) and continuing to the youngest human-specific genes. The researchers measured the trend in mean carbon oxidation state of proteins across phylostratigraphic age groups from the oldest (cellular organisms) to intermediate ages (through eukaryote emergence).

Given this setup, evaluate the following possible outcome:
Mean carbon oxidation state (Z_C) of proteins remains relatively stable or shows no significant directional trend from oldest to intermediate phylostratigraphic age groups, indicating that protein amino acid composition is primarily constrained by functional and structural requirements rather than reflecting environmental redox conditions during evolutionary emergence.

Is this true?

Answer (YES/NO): NO